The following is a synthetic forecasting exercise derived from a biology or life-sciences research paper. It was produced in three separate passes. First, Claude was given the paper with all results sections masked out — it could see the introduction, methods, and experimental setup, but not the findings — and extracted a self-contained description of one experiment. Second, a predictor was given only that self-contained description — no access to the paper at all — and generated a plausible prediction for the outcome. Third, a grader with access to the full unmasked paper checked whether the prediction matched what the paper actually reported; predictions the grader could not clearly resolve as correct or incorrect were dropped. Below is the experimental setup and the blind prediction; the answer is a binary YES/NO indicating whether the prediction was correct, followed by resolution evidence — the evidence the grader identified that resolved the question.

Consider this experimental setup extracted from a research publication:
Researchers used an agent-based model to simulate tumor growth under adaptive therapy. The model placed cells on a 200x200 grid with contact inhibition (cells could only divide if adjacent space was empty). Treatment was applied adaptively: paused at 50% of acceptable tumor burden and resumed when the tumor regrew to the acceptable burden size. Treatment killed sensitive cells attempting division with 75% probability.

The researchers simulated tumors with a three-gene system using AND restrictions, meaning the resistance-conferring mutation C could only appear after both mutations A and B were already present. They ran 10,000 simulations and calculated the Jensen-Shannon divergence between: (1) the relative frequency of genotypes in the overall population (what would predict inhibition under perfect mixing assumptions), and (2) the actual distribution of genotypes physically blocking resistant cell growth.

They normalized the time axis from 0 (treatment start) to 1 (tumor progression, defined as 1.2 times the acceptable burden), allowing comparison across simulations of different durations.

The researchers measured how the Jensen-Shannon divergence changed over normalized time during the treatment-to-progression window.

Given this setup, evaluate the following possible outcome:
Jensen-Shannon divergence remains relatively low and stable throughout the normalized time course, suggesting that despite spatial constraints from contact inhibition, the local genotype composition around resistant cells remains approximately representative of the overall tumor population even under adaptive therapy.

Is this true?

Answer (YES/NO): NO